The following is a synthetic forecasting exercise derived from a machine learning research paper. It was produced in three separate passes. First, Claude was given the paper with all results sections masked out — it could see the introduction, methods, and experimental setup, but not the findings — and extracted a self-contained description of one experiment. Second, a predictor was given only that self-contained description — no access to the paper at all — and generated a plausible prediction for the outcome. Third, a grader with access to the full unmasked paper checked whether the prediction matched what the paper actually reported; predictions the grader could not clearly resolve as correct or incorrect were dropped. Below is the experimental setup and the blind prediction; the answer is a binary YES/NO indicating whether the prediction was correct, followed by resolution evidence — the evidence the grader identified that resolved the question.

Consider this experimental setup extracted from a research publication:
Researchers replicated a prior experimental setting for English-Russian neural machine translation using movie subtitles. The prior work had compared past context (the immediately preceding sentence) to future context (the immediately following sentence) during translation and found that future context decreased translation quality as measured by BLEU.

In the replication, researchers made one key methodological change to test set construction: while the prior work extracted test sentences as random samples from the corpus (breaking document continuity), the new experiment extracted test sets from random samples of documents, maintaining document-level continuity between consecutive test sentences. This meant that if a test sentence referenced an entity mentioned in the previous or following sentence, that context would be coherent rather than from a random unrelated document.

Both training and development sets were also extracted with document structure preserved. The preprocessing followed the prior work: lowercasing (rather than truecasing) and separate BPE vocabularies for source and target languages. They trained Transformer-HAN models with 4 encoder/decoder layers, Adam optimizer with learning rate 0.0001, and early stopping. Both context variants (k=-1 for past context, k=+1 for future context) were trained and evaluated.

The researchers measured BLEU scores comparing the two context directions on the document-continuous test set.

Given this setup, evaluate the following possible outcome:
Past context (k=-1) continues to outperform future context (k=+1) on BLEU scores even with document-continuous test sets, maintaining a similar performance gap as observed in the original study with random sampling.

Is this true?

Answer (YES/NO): NO